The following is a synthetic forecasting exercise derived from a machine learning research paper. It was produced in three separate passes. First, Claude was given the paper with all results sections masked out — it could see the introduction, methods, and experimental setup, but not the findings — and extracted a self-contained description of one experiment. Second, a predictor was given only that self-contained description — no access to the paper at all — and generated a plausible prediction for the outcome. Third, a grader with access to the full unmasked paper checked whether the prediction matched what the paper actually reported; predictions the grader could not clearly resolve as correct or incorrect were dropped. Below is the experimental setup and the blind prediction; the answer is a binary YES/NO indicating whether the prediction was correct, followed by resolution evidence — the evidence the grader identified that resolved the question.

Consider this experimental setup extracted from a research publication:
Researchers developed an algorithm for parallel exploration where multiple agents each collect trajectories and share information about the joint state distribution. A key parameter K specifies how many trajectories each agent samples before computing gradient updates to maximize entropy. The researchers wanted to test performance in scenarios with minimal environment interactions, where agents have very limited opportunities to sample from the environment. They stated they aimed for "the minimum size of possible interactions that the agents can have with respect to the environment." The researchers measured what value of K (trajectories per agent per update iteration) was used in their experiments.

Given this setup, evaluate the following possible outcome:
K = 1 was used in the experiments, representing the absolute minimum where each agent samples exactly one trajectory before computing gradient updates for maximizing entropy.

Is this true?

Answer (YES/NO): YES